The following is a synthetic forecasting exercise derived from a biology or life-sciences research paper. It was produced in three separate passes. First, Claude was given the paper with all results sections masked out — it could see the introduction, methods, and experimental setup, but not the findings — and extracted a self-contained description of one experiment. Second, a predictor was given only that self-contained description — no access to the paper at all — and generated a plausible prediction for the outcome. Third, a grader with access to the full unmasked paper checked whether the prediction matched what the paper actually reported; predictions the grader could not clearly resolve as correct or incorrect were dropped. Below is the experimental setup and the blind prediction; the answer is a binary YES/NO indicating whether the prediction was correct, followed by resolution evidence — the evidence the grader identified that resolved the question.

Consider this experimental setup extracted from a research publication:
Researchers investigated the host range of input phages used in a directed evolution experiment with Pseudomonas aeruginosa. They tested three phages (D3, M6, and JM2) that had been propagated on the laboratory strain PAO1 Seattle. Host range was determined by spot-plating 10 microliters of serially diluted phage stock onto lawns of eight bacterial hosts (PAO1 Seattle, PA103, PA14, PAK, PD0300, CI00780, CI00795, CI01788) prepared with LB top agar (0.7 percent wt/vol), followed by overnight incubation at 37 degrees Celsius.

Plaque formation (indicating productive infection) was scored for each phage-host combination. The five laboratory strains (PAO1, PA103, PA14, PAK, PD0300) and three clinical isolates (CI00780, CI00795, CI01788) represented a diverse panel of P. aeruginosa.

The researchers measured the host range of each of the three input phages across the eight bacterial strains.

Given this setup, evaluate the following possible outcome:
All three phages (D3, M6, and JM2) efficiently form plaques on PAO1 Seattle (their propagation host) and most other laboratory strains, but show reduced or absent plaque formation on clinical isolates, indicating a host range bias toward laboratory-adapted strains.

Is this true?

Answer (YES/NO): NO